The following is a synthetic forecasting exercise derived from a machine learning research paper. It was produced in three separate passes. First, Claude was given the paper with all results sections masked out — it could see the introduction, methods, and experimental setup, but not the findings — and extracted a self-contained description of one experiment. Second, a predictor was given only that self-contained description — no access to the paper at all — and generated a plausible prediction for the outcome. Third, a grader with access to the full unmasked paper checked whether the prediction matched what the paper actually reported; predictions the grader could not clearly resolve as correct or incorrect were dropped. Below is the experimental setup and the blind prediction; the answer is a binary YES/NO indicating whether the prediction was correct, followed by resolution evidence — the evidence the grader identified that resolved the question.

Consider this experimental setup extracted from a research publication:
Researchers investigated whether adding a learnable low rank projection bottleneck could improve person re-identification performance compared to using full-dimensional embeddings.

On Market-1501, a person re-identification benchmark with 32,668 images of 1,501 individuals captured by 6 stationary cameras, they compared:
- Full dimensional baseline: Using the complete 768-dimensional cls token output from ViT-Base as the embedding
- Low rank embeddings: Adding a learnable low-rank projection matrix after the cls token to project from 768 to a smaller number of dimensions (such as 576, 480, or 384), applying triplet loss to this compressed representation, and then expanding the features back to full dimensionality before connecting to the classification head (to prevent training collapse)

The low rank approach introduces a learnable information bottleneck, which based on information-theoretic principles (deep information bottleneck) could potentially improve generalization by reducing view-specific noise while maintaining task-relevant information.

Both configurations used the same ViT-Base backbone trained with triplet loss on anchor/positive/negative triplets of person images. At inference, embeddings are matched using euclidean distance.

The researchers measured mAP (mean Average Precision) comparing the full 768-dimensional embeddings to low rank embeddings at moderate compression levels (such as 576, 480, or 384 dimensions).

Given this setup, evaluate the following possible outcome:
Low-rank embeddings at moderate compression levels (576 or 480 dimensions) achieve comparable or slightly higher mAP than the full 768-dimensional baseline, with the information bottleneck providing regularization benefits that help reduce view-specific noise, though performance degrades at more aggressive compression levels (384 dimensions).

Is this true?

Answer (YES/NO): NO